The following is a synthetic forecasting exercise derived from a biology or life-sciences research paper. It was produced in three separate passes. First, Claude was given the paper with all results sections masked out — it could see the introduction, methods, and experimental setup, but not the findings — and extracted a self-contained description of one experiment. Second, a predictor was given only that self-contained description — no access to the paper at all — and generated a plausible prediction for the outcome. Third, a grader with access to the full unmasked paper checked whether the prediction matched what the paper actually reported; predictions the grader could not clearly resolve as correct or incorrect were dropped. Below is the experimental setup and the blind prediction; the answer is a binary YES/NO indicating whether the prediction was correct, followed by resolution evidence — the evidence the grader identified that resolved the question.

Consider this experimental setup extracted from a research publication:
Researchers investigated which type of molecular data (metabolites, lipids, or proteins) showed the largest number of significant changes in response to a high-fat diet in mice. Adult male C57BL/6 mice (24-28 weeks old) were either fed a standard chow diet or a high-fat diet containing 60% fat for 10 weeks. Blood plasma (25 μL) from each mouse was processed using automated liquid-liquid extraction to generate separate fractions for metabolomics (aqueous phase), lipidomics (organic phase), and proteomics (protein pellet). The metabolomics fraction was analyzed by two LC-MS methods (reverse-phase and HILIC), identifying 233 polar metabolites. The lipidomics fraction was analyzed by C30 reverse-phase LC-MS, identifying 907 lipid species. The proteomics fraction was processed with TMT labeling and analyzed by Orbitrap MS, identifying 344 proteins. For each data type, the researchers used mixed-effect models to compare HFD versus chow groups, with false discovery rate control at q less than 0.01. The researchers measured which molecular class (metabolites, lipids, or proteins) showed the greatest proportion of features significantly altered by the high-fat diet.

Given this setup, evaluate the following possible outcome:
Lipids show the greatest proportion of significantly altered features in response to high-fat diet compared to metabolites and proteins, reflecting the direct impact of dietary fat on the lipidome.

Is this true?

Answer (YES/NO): YES